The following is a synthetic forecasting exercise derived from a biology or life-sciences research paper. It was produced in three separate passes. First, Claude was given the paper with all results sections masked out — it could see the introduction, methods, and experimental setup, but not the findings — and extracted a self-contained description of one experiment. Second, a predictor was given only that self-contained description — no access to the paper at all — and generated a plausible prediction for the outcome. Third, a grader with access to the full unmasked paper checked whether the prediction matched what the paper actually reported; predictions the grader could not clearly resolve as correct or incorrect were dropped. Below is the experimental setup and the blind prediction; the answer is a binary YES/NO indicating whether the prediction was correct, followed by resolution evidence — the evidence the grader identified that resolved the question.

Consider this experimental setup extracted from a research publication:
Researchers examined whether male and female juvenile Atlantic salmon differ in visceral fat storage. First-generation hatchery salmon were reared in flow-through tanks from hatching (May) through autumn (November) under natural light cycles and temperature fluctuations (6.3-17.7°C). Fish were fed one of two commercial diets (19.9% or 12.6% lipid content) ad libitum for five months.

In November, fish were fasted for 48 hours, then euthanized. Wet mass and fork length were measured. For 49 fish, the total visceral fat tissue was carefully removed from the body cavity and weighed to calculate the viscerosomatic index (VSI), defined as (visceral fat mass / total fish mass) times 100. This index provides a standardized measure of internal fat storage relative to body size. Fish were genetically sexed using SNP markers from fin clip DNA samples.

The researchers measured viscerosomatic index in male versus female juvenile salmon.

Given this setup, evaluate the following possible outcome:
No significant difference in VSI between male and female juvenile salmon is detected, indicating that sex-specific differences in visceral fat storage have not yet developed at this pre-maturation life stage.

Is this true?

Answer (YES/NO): YES